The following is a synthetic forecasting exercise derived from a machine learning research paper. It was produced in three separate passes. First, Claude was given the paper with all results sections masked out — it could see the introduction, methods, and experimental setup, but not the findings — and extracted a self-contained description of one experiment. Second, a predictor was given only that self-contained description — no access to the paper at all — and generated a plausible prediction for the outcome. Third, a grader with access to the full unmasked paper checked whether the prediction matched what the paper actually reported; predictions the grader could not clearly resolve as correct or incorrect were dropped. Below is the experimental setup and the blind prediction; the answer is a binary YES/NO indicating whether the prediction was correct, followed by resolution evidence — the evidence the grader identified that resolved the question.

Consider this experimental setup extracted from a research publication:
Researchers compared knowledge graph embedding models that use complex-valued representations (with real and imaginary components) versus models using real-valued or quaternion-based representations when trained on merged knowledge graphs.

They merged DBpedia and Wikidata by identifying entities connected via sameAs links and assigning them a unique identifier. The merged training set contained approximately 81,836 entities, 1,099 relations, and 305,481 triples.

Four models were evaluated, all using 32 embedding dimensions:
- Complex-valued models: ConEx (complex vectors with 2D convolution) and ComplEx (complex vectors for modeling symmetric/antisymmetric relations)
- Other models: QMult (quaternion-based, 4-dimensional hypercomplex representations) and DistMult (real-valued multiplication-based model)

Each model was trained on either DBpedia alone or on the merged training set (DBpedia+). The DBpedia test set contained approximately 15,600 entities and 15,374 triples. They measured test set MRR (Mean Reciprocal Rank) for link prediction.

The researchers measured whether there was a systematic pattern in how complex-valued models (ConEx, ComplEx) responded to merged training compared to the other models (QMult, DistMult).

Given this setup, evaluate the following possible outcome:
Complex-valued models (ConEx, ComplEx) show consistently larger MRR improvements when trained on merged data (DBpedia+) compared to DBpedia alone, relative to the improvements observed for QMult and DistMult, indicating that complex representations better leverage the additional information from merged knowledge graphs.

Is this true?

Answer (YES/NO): YES